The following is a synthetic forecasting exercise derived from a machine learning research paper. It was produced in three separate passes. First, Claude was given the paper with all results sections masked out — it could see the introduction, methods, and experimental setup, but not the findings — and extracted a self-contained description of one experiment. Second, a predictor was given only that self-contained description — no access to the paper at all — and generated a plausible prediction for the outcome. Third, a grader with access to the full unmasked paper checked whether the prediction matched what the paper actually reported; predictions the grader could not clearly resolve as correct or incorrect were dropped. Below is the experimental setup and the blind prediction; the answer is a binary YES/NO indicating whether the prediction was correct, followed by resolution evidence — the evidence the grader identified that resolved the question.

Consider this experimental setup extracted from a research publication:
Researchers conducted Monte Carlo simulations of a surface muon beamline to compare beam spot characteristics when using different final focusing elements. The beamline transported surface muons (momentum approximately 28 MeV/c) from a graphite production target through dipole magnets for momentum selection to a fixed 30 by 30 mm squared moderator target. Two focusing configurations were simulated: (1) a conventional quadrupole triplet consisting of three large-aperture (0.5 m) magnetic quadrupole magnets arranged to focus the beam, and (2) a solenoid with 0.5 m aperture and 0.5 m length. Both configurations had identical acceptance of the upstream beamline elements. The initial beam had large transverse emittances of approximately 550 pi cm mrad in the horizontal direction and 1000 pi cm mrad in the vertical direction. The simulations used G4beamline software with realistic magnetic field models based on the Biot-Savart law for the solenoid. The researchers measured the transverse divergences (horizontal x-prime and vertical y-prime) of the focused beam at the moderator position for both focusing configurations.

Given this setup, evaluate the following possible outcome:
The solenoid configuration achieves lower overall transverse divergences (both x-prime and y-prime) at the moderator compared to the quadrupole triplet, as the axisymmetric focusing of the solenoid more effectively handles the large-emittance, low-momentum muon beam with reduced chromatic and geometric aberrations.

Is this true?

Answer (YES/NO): NO